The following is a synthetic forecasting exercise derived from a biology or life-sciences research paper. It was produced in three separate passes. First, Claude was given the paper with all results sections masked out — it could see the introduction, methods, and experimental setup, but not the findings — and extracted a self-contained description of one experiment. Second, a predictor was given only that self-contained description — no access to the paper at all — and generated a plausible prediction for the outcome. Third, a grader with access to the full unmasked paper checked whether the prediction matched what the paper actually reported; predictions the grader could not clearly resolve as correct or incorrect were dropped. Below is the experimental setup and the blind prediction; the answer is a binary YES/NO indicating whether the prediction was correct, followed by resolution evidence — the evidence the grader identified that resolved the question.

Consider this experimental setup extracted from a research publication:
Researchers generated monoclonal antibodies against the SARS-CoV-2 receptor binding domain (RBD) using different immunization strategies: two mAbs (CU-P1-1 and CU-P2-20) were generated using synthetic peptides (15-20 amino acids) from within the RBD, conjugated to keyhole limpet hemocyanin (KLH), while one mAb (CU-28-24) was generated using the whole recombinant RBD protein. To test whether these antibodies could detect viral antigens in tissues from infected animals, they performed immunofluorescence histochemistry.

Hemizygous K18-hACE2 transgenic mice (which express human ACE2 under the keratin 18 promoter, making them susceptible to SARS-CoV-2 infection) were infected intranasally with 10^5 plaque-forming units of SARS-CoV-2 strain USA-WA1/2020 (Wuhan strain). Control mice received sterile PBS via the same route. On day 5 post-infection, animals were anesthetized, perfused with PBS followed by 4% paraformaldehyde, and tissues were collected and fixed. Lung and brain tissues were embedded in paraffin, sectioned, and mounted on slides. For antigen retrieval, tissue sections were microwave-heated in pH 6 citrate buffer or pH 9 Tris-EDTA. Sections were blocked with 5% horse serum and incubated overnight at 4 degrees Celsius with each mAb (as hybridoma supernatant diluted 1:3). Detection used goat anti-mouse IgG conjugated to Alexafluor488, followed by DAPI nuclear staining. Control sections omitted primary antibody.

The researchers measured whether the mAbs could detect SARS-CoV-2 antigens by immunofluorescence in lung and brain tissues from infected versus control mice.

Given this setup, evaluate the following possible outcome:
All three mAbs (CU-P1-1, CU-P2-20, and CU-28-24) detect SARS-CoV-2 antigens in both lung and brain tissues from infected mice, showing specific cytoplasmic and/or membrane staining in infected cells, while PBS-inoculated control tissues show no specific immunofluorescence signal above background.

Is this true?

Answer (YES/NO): NO